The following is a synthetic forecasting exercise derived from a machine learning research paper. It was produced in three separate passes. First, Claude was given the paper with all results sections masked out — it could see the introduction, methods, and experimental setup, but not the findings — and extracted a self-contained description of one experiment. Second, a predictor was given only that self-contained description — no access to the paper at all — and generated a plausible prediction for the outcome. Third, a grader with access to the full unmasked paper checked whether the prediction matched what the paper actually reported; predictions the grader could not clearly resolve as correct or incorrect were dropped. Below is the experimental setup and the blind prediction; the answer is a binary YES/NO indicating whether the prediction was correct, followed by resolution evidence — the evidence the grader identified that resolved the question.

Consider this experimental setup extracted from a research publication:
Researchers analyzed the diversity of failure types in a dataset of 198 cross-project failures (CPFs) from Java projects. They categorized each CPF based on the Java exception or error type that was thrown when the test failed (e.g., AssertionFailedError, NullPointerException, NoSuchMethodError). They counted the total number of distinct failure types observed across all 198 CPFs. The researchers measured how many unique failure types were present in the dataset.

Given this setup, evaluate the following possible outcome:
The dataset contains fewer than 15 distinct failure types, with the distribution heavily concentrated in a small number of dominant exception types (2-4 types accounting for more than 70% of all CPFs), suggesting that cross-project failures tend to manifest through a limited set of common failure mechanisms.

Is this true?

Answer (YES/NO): NO